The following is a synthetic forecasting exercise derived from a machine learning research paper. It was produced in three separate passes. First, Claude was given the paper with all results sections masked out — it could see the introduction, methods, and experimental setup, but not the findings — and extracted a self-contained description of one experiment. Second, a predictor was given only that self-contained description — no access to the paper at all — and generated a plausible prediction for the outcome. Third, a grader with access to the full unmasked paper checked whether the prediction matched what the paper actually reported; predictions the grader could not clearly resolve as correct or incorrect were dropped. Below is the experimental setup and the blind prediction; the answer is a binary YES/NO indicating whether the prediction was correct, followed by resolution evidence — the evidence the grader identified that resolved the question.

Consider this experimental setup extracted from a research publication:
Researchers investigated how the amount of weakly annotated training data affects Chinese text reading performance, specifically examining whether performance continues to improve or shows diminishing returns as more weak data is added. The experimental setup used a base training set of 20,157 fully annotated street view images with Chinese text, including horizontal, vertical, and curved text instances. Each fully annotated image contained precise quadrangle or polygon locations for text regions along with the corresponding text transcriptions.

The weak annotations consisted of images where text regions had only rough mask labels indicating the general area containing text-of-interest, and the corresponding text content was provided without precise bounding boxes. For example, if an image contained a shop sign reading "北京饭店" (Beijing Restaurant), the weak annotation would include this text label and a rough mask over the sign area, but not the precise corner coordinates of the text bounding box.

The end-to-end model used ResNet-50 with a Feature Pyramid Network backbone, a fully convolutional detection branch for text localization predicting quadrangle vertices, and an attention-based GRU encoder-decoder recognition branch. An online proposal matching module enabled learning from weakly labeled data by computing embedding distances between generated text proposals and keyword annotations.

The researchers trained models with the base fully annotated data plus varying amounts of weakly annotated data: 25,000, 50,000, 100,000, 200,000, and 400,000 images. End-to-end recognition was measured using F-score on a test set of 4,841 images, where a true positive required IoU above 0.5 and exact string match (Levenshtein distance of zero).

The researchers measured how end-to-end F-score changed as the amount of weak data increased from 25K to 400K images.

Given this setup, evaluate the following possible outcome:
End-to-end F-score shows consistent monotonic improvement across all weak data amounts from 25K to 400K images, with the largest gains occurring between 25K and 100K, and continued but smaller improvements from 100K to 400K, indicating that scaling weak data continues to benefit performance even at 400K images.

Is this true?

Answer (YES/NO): NO